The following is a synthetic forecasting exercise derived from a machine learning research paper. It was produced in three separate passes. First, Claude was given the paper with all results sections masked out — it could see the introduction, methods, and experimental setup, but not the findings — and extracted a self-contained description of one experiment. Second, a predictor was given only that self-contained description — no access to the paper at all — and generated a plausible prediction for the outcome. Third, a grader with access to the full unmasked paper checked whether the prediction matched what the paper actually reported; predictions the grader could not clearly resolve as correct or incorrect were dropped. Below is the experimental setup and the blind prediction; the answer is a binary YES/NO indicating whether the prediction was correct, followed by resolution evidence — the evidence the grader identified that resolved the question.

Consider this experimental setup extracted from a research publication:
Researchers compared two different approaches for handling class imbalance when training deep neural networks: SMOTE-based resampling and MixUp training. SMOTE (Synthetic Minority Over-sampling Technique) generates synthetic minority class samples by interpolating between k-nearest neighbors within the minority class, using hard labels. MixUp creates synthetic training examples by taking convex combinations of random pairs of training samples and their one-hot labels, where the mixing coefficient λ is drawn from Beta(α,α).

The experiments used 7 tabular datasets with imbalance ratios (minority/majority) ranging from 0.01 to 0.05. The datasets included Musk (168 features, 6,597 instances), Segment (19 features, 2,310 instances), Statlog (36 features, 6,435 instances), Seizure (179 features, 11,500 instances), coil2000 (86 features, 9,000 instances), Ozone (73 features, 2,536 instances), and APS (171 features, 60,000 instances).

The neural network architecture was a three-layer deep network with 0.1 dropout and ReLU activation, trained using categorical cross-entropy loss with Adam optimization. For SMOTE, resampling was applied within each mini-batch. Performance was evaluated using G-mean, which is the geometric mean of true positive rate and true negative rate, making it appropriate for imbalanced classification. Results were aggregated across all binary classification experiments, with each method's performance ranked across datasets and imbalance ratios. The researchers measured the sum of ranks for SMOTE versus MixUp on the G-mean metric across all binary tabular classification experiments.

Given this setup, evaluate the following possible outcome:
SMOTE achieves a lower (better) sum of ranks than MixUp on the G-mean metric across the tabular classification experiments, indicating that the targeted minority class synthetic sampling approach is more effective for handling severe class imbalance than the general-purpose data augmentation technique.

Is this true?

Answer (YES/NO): YES